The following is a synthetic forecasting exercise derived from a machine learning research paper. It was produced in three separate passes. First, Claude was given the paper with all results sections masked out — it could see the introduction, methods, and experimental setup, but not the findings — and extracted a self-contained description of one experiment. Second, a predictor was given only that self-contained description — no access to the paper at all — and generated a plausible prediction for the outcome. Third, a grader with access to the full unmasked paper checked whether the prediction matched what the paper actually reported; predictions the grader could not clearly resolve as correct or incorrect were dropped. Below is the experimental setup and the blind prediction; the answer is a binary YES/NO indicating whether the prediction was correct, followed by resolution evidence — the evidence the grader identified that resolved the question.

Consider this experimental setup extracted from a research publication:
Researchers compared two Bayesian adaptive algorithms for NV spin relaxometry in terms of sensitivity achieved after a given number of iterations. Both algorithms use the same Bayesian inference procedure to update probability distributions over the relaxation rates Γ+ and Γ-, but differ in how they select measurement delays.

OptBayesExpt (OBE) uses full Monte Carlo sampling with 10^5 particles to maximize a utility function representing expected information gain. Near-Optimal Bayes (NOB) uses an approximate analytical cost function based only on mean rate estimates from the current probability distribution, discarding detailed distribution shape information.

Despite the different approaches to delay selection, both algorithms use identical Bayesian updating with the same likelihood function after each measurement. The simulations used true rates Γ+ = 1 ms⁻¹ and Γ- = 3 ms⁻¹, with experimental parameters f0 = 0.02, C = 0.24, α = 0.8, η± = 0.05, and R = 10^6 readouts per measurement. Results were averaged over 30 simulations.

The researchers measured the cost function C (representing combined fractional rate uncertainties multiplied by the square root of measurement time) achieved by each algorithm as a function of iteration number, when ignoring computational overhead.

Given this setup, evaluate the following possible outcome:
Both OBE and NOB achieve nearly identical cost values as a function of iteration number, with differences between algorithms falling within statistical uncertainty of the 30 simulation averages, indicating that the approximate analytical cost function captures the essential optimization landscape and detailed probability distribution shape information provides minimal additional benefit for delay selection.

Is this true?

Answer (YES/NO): YES